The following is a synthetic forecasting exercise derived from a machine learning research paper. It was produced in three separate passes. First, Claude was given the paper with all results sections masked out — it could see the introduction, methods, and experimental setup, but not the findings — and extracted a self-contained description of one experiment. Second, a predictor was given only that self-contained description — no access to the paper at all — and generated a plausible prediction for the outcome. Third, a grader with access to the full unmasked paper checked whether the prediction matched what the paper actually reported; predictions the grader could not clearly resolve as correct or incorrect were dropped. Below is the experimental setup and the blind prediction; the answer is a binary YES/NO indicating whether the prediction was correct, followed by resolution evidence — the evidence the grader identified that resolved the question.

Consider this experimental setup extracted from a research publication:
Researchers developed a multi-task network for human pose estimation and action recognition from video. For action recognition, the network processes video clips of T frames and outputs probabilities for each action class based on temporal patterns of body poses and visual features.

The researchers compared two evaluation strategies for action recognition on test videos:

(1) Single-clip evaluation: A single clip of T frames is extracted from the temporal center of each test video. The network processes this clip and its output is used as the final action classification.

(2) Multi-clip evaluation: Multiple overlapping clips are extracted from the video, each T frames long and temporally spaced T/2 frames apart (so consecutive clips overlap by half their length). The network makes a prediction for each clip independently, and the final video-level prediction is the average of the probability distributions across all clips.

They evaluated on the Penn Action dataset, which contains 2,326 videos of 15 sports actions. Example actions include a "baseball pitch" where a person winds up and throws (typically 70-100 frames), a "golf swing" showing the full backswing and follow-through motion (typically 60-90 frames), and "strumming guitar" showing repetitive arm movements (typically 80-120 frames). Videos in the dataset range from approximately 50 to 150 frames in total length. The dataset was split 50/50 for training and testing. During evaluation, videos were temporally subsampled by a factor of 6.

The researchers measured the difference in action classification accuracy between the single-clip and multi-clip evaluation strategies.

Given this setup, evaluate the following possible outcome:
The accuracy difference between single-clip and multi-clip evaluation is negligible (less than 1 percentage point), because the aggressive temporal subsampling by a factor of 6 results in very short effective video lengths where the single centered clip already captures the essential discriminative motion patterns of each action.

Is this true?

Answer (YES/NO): YES